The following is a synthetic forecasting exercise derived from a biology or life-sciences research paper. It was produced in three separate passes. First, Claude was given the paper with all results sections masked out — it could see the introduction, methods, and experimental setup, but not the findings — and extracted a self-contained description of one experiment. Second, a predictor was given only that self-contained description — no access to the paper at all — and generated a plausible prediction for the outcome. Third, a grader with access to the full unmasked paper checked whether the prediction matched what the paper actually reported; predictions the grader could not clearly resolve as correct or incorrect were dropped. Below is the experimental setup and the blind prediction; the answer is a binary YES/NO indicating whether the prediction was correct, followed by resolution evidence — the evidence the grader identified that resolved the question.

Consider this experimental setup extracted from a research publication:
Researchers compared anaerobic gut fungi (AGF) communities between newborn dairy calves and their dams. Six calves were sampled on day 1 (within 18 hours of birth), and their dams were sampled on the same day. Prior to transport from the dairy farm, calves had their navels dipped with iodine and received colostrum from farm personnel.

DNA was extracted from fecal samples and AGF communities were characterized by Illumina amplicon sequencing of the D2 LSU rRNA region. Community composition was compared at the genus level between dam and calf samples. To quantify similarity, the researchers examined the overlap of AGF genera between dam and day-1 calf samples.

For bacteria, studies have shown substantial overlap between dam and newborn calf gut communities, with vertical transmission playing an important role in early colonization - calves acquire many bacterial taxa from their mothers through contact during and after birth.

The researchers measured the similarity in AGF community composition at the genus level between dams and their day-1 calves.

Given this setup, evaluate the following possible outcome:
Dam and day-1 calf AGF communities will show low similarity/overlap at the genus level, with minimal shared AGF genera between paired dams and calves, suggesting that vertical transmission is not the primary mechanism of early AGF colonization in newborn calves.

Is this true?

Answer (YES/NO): NO